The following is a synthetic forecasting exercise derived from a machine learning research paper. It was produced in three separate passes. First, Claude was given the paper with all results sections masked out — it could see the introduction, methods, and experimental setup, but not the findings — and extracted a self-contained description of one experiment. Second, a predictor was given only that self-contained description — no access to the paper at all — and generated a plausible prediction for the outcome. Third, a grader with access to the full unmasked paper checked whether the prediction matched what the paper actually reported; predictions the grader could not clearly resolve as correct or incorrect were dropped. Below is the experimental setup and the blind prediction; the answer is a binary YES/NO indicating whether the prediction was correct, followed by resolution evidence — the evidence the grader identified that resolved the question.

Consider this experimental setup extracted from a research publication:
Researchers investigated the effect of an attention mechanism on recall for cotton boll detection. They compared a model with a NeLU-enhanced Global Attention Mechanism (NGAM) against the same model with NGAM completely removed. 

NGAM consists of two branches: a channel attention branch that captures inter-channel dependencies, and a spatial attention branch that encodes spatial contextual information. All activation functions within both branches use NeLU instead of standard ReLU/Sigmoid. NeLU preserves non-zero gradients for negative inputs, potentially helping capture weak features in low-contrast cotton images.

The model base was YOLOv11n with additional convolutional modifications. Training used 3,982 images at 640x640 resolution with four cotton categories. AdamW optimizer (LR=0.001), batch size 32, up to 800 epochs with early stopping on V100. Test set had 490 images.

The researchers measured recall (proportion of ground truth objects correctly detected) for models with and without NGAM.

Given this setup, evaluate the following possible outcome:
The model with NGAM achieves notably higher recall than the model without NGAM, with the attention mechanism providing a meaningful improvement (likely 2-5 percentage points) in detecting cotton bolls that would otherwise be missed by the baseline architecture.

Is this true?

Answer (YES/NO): YES